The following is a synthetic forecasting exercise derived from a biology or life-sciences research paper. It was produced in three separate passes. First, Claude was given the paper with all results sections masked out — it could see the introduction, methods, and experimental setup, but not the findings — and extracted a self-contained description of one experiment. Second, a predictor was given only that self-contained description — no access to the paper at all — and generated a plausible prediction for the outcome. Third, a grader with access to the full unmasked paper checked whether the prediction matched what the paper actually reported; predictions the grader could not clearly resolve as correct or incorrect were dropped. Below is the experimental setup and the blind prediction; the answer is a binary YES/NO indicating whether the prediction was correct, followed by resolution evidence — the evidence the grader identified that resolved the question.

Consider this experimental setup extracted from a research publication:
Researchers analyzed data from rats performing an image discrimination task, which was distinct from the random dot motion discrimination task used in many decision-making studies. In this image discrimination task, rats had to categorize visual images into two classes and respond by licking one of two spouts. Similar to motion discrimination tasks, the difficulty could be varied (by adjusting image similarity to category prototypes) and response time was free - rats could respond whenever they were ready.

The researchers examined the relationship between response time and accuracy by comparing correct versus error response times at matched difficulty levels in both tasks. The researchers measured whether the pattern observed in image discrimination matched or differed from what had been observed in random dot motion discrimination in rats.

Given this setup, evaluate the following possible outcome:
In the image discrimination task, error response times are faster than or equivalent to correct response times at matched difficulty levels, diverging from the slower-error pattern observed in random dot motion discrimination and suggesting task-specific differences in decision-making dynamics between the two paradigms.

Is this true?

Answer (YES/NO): NO